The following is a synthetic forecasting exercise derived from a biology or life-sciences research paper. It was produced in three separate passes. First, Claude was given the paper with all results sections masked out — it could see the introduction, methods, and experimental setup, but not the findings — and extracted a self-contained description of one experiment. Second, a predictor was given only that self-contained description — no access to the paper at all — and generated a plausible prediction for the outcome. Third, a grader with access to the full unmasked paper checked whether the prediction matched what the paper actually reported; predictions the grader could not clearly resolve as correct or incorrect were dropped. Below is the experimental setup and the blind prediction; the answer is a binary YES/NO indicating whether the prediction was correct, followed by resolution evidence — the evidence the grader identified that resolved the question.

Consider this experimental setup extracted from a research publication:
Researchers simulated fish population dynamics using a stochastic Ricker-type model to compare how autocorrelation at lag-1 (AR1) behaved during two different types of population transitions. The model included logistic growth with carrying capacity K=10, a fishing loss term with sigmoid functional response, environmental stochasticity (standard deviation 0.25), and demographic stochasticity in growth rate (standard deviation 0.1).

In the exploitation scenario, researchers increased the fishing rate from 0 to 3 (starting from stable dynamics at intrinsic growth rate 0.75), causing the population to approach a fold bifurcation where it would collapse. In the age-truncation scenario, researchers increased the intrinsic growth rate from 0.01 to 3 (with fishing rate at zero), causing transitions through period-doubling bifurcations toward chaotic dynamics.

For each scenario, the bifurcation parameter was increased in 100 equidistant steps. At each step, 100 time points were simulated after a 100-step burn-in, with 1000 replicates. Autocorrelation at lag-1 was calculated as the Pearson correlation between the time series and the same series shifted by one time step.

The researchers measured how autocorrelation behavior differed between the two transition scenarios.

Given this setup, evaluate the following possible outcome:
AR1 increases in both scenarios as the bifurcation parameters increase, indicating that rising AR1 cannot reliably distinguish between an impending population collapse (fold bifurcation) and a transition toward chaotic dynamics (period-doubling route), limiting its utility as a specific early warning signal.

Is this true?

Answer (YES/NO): NO